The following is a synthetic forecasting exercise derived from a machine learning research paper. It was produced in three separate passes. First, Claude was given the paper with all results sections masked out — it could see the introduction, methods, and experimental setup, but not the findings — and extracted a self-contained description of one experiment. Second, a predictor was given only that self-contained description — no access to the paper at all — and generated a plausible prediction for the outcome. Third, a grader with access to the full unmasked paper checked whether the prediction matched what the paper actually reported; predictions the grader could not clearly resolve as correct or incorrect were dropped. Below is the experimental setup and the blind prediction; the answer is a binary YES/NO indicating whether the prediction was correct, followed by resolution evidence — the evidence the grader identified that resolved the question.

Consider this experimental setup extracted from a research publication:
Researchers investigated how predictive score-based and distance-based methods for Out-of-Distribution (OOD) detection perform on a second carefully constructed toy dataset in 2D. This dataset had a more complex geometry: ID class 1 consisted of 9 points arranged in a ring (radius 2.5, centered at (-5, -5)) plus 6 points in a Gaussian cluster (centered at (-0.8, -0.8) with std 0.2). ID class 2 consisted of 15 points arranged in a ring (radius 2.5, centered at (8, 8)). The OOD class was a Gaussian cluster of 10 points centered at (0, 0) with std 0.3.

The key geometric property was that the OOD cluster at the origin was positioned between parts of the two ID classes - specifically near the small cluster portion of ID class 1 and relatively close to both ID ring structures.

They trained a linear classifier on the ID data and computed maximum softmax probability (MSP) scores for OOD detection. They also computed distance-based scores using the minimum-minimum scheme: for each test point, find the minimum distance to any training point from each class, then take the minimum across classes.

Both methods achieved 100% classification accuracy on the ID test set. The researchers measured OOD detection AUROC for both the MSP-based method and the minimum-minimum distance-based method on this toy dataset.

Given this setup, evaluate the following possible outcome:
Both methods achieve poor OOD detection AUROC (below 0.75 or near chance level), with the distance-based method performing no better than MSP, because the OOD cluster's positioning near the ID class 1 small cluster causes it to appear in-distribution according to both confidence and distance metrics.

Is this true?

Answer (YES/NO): NO